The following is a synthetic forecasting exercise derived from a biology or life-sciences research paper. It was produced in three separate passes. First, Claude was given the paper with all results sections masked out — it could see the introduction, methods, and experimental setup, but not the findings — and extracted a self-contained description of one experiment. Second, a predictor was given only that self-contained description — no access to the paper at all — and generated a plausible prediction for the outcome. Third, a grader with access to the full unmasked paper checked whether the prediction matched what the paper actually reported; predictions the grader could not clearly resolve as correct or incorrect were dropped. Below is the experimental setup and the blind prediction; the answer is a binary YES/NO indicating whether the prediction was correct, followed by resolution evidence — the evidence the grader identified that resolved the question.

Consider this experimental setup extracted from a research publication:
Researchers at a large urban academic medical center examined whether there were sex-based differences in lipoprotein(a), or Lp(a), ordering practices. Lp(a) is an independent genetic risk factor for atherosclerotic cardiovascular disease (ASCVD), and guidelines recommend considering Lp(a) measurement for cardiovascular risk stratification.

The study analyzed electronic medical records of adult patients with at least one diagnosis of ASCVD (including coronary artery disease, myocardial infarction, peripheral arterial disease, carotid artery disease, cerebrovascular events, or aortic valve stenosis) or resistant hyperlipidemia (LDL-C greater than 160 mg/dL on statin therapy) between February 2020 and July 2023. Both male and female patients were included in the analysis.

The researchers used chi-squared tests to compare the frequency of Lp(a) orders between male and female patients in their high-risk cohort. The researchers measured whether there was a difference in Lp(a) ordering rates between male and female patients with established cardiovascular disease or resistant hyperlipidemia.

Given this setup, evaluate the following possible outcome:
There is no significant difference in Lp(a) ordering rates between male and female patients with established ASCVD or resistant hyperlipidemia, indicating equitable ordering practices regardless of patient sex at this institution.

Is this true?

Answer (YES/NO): YES